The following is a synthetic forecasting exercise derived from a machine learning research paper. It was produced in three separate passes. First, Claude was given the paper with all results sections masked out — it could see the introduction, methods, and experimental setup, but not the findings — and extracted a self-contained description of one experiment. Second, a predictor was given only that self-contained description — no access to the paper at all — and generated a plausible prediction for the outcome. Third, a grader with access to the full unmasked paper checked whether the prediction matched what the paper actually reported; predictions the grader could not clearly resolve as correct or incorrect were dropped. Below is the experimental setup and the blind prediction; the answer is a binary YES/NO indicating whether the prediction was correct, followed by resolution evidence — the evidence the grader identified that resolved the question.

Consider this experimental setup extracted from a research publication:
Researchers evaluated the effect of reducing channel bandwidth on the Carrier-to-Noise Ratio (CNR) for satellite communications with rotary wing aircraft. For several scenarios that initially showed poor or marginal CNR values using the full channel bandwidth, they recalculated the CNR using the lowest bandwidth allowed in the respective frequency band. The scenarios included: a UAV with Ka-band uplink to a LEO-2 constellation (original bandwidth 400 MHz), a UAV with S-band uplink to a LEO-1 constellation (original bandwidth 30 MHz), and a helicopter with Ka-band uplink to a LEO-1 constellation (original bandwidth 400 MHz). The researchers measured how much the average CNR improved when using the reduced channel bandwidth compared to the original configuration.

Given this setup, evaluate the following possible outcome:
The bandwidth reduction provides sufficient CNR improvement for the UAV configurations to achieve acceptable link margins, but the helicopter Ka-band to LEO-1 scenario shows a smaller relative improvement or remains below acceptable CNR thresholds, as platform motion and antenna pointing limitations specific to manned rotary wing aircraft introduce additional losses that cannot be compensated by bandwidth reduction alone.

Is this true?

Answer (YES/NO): NO